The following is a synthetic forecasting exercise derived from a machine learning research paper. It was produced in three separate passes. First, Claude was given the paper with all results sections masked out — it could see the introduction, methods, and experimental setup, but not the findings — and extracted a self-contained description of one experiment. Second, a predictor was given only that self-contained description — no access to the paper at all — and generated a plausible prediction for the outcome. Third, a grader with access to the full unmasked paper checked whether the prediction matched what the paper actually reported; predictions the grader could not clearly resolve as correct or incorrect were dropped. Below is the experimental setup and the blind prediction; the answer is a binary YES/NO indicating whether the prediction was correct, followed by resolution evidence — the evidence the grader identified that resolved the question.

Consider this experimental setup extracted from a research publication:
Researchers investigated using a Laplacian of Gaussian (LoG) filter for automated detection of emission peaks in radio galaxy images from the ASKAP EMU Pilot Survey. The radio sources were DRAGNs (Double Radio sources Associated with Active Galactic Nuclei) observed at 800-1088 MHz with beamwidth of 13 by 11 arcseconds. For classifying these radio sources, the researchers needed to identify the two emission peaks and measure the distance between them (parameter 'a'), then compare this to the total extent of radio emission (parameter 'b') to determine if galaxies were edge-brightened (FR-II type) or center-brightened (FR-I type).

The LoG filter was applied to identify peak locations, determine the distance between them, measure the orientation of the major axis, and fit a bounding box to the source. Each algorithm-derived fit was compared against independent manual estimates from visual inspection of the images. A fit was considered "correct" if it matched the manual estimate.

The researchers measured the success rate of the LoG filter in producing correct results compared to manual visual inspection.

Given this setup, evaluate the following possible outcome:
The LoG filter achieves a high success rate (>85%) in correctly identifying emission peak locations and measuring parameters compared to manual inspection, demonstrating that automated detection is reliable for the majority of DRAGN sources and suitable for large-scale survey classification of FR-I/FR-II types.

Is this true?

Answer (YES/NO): NO